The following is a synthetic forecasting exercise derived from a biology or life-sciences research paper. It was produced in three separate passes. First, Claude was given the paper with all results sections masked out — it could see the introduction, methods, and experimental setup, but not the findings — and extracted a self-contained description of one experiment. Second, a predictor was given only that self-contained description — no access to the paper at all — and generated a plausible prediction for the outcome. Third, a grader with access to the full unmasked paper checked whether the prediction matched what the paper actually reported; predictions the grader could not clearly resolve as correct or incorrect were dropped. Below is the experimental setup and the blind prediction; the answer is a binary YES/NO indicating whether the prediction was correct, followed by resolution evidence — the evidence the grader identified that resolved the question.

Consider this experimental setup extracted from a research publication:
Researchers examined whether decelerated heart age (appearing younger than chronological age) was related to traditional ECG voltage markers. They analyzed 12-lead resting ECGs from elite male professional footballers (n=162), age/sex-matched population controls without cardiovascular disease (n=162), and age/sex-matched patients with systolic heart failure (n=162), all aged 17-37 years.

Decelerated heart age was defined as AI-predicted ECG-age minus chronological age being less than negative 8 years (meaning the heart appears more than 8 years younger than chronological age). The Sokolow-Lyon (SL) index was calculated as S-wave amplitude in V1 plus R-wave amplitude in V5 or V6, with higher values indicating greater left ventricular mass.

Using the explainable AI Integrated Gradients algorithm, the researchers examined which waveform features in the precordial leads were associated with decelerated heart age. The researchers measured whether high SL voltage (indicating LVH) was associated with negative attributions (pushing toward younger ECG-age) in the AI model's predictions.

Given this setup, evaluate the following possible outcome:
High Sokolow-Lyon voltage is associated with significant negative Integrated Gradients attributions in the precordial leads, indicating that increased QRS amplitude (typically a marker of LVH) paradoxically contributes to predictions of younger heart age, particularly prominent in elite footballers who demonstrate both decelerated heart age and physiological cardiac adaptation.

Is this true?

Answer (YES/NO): NO